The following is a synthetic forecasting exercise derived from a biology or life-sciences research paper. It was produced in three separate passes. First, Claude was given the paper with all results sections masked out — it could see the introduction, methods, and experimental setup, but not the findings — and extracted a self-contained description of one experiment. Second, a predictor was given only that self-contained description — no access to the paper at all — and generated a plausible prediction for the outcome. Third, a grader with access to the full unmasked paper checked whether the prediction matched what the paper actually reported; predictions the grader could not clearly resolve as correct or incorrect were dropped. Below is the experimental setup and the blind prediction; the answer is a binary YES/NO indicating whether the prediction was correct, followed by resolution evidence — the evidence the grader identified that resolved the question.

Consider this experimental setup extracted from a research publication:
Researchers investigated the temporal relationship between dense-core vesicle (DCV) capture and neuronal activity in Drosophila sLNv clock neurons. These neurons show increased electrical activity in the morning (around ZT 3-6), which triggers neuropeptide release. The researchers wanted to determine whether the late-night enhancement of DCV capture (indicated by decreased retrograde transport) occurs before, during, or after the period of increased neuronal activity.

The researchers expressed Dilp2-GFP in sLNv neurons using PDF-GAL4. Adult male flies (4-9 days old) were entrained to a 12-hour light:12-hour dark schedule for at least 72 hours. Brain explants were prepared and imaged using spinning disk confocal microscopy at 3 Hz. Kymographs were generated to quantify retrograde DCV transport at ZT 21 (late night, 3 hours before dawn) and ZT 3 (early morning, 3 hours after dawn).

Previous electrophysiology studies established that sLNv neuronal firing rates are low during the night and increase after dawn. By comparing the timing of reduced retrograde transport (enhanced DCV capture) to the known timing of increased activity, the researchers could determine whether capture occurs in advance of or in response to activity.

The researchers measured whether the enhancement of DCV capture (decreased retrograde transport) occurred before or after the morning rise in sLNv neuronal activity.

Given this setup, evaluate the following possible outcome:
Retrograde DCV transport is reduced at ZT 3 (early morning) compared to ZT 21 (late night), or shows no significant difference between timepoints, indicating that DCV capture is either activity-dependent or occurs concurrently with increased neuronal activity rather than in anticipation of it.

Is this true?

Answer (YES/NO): NO